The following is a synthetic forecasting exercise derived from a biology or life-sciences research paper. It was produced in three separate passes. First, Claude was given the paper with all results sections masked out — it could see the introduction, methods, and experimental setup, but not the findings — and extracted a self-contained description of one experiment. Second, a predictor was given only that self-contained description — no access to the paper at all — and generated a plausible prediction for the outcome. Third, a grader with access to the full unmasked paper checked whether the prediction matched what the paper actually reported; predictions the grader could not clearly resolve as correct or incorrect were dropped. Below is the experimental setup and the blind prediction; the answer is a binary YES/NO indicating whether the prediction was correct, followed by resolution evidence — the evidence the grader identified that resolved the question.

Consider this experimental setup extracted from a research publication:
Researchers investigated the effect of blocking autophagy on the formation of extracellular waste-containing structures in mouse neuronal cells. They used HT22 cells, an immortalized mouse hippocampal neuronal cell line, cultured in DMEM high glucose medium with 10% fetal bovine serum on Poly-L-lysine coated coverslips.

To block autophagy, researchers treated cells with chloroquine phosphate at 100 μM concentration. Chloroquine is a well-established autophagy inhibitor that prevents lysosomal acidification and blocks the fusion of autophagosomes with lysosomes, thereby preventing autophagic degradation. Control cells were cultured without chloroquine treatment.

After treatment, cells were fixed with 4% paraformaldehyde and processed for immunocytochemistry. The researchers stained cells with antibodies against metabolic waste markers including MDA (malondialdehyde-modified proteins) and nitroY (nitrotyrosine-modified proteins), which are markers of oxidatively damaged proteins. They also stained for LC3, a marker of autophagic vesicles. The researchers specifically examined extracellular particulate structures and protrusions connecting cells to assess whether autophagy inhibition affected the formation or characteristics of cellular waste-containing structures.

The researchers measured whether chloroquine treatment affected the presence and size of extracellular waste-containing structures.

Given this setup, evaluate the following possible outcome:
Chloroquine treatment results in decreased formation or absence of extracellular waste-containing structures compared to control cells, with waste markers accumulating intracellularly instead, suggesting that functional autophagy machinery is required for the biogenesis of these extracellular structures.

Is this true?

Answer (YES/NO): YES